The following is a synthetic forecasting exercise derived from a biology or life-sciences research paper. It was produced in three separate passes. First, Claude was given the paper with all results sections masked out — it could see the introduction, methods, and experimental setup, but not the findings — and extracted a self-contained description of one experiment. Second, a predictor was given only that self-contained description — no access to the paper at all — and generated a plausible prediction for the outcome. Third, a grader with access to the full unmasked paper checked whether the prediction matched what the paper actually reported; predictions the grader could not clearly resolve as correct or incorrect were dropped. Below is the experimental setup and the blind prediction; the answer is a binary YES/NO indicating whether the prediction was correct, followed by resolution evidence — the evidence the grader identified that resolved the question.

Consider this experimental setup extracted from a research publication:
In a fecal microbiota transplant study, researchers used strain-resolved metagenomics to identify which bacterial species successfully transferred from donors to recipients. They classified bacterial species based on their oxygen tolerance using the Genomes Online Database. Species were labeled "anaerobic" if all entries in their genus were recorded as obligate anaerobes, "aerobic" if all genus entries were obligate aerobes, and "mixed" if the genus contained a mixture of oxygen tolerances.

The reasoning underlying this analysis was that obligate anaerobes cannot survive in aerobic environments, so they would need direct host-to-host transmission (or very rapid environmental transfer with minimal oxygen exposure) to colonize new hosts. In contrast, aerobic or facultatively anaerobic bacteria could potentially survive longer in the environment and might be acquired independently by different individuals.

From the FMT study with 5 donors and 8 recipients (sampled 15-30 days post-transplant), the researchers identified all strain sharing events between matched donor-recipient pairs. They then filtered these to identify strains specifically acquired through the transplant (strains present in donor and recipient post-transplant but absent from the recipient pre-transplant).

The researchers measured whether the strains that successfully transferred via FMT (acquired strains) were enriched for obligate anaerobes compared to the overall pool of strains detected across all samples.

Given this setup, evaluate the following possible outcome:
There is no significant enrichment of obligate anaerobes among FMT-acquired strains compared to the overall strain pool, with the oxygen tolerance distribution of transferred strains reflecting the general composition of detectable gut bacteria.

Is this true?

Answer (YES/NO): NO